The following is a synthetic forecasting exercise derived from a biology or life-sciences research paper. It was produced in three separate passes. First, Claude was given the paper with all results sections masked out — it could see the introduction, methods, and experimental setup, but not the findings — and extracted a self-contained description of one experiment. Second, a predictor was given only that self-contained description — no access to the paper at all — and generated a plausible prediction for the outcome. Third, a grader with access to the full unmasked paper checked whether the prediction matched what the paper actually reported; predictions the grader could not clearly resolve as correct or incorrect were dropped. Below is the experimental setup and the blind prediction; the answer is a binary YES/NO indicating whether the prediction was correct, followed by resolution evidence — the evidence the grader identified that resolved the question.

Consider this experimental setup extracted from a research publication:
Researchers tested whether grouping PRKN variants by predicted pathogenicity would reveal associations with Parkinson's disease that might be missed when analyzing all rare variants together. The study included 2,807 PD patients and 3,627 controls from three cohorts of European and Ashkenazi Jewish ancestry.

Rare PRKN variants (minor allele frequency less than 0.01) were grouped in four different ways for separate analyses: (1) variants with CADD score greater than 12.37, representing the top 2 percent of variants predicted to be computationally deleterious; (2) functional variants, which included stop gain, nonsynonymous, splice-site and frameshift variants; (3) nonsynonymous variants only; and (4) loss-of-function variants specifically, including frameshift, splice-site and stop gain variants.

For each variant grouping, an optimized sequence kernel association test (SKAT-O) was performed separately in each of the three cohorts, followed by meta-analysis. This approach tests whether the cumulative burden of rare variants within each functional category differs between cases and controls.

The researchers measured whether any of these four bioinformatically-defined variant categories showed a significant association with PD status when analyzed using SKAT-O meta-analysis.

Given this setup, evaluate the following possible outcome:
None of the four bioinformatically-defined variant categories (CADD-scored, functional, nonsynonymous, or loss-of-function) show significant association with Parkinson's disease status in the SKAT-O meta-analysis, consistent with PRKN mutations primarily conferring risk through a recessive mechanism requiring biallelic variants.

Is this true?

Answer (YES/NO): YES